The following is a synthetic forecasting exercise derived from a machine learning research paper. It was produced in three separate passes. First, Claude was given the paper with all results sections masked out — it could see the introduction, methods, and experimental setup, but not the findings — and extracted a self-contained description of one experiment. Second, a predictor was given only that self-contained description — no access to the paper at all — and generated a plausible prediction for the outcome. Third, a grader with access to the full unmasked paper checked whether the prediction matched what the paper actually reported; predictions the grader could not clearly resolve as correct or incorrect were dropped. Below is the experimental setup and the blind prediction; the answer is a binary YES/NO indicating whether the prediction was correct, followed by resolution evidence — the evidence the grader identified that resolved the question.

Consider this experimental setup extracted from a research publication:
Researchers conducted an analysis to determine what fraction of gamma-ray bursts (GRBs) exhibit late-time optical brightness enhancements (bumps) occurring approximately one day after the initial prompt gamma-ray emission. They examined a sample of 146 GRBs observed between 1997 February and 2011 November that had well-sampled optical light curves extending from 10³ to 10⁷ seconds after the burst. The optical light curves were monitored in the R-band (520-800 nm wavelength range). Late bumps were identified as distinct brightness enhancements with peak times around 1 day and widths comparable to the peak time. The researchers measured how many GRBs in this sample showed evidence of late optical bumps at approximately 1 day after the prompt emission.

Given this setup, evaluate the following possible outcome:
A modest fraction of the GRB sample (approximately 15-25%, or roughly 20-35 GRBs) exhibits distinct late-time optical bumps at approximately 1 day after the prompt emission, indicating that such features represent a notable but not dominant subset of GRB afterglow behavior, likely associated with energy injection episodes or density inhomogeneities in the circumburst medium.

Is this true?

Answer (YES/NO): NO